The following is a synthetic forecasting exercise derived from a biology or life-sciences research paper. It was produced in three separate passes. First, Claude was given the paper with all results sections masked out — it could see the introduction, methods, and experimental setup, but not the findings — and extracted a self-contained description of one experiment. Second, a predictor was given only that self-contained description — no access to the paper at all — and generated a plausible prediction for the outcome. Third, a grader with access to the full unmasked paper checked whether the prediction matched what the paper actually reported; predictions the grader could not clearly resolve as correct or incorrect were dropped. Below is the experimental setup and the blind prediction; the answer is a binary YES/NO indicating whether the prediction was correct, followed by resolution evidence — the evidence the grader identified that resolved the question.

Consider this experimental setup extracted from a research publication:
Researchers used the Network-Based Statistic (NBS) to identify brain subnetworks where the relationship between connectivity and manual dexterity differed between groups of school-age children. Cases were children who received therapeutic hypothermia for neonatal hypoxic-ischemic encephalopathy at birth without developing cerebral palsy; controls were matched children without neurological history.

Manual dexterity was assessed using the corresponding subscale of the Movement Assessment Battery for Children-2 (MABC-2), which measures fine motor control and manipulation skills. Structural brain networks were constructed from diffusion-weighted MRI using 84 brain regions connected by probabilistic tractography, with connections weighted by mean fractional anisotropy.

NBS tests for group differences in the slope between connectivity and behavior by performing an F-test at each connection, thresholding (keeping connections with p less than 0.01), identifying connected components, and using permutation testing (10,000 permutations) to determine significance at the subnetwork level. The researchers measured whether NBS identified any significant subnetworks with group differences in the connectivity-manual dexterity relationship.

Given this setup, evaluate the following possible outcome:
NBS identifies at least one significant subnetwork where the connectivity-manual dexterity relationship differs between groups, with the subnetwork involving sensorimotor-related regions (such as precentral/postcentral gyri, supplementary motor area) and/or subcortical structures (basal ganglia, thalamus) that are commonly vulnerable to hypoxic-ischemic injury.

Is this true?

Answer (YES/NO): YES